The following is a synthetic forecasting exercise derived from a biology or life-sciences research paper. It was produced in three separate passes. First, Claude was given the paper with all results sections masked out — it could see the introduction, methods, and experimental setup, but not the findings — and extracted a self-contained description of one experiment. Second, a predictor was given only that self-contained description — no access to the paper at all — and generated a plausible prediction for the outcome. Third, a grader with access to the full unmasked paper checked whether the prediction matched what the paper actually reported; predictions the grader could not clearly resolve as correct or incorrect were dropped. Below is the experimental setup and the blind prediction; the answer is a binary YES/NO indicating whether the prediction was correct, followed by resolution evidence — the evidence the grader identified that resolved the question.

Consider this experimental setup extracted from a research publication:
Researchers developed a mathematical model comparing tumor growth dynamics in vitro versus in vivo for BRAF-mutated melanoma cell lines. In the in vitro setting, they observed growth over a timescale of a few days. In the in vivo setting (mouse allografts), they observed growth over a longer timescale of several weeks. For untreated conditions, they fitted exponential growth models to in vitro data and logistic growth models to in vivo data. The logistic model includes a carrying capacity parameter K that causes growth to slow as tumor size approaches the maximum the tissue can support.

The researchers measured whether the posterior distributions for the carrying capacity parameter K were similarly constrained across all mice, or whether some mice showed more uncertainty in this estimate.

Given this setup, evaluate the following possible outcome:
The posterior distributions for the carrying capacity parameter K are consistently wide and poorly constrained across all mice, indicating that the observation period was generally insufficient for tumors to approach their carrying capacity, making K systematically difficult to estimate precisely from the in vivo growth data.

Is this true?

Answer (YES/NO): NO